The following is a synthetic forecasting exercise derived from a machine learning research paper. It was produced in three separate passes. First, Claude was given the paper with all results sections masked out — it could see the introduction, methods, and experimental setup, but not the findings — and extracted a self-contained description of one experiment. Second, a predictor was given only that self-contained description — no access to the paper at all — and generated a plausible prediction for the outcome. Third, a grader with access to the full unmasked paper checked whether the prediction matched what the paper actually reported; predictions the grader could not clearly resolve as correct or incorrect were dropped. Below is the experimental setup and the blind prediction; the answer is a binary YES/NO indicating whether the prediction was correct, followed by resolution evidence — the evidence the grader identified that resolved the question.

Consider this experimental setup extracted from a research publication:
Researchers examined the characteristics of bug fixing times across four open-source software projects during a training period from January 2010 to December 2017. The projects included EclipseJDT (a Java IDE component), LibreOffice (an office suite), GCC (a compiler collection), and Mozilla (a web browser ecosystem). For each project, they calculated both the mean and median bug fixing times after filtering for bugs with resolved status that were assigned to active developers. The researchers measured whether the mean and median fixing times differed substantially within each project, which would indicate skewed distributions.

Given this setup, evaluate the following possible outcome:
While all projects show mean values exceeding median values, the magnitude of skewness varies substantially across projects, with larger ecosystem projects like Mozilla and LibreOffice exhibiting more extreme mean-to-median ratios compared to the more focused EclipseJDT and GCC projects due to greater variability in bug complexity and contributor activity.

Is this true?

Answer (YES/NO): NO